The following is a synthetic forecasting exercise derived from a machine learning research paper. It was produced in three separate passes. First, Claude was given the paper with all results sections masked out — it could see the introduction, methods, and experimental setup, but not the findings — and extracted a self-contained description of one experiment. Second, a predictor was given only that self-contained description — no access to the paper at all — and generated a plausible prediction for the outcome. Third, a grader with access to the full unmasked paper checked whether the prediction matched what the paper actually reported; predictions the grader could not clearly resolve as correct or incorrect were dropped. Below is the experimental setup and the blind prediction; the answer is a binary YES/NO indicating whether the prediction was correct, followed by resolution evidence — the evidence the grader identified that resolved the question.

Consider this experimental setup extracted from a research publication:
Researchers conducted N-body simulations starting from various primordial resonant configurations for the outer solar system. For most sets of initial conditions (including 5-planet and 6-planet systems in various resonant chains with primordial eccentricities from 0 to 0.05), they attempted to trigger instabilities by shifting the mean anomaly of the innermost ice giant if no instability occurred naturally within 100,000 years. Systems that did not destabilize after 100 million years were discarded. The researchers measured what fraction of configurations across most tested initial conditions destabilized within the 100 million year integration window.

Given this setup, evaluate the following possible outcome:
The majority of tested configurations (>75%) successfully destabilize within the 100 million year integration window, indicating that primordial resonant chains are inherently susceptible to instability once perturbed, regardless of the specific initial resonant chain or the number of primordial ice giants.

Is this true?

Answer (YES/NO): YES